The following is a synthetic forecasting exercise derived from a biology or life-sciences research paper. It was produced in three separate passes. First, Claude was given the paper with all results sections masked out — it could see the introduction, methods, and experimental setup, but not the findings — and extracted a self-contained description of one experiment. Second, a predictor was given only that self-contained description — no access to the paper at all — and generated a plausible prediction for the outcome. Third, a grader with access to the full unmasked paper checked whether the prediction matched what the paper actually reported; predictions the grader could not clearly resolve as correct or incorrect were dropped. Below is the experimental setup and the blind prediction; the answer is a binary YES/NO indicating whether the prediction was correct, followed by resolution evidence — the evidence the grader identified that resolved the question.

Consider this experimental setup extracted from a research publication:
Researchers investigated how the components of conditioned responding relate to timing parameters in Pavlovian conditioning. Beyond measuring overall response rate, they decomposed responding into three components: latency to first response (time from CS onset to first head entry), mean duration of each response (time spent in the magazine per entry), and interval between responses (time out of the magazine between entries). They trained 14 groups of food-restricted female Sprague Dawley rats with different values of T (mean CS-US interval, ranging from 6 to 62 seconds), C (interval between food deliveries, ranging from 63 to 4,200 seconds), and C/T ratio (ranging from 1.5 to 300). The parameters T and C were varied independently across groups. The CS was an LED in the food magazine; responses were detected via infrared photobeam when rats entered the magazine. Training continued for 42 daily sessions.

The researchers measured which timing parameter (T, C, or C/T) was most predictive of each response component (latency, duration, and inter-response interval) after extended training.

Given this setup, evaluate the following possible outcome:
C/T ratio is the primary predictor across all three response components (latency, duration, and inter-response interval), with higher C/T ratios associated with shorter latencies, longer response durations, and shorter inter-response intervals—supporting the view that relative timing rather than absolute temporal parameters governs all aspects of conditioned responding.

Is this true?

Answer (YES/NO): NO